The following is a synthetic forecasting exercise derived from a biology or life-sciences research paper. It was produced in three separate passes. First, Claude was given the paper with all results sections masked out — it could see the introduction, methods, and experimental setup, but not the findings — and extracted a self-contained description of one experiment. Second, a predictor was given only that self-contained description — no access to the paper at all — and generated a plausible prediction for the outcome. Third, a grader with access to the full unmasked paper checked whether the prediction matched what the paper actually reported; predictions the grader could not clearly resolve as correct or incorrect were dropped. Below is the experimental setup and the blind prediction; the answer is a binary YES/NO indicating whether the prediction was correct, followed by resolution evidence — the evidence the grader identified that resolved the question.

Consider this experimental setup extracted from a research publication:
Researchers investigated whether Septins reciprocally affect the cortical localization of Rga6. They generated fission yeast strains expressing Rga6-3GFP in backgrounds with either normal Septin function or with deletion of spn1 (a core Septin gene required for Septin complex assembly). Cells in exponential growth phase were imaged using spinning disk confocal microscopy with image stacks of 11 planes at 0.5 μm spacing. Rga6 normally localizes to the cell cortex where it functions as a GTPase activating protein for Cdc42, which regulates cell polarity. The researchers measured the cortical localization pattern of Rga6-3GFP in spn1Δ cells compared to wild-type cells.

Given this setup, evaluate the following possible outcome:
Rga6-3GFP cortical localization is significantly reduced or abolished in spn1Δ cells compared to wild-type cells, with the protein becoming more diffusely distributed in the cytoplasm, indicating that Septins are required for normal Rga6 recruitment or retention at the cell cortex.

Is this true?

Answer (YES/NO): NO